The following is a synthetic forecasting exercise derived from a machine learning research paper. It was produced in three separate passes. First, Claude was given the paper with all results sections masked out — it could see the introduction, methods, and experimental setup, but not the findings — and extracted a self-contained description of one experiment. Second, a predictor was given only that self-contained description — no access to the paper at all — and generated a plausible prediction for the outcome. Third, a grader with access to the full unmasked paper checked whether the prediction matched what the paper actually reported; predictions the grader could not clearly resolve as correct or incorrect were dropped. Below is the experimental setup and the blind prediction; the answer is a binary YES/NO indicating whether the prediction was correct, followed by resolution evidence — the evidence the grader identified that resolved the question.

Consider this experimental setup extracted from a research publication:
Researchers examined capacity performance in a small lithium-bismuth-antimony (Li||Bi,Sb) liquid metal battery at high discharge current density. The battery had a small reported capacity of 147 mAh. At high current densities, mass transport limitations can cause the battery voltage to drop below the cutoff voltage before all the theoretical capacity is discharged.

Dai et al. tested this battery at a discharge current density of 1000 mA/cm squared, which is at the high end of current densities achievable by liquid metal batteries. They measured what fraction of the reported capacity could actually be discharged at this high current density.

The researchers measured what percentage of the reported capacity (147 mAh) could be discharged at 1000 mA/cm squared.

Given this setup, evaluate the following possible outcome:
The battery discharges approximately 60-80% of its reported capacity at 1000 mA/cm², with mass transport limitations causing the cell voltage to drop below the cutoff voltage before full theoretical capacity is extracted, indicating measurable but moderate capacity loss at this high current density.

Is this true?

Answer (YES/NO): NO